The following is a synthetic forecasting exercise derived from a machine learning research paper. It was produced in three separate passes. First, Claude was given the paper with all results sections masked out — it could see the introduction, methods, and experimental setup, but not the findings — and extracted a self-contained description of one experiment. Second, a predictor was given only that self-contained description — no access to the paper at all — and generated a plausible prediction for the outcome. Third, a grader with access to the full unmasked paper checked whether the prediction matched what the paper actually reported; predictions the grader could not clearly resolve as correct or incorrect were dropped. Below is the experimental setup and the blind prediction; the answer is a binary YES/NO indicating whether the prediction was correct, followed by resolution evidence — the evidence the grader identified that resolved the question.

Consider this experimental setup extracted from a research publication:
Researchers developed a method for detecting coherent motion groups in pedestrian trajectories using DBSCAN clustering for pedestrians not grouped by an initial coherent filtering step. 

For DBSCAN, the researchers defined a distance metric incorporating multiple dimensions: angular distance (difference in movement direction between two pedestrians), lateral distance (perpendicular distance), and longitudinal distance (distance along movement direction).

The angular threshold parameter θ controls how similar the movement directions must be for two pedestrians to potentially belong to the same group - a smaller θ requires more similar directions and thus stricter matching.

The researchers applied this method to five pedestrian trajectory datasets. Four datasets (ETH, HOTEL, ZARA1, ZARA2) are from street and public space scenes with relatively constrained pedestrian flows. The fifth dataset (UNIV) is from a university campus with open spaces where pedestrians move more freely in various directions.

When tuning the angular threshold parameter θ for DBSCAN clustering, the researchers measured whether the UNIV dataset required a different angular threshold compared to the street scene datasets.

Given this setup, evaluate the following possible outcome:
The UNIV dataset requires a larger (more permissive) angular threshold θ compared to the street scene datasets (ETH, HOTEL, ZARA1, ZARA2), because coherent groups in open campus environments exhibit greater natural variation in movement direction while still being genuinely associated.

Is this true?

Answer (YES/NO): NO